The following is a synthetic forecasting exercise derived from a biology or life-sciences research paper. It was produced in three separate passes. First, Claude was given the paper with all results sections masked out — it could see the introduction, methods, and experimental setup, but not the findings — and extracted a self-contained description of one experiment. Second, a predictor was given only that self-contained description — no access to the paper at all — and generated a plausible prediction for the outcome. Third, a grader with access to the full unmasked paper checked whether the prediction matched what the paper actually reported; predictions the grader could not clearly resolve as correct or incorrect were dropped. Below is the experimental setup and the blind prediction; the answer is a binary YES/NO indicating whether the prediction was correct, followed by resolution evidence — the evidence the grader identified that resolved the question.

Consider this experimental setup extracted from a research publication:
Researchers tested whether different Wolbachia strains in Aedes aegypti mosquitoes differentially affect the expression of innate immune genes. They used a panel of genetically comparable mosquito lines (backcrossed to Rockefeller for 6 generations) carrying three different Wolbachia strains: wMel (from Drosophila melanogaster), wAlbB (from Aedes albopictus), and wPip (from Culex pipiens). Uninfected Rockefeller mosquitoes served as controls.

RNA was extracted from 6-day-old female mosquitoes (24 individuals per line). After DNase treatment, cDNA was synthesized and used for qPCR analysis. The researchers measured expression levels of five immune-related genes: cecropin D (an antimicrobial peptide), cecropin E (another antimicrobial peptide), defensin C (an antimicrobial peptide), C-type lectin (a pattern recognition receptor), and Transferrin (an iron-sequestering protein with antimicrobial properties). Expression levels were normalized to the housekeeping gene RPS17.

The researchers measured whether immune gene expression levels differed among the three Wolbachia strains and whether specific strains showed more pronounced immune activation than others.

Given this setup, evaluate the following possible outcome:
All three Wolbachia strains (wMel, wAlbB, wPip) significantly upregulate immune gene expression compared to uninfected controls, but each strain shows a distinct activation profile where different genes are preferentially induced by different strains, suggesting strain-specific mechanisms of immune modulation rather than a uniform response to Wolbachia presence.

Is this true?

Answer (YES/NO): NO